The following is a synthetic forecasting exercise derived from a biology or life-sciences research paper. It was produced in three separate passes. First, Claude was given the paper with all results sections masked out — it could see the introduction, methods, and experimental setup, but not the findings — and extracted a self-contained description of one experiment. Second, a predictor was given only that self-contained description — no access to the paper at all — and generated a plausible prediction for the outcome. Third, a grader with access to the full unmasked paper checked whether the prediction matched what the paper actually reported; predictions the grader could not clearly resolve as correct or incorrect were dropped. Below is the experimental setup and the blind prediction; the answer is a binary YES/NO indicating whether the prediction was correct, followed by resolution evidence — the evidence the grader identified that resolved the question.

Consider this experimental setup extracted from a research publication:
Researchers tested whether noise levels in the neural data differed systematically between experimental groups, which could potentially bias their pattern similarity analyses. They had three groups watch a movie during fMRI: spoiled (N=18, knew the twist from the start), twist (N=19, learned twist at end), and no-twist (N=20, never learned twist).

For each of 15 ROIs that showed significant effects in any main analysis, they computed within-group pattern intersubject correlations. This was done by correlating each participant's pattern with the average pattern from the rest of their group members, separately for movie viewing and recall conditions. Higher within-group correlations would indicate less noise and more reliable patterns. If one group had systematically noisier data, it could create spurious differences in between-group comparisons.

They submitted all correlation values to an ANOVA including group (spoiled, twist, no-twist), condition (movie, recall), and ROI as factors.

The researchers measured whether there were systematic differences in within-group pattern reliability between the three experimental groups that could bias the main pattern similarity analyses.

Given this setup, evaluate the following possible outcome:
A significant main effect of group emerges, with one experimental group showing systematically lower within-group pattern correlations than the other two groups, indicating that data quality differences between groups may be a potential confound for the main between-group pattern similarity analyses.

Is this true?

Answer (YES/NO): NO